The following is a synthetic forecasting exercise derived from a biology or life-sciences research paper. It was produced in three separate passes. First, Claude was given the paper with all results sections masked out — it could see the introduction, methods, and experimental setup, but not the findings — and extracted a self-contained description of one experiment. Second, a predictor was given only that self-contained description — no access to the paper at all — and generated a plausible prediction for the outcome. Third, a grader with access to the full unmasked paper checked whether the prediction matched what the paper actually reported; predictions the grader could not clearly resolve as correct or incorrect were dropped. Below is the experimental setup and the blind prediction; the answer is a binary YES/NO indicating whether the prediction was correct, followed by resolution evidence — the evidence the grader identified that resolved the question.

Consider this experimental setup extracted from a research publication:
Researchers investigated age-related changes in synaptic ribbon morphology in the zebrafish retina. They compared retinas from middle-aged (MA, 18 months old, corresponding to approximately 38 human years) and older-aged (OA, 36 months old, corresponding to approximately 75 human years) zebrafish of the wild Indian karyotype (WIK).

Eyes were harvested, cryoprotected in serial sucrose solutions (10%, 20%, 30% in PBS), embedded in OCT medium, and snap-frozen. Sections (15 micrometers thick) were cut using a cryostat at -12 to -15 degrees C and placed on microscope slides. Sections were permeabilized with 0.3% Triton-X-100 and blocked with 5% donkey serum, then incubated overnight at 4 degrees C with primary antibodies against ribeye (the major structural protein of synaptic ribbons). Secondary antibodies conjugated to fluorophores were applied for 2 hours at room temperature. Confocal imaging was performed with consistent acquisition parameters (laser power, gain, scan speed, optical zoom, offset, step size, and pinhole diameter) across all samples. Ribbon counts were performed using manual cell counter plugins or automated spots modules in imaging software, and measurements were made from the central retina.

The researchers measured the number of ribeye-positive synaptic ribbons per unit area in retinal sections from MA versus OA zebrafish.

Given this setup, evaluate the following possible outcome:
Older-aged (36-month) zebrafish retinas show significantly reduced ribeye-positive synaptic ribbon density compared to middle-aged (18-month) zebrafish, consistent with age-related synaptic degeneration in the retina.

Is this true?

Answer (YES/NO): YES